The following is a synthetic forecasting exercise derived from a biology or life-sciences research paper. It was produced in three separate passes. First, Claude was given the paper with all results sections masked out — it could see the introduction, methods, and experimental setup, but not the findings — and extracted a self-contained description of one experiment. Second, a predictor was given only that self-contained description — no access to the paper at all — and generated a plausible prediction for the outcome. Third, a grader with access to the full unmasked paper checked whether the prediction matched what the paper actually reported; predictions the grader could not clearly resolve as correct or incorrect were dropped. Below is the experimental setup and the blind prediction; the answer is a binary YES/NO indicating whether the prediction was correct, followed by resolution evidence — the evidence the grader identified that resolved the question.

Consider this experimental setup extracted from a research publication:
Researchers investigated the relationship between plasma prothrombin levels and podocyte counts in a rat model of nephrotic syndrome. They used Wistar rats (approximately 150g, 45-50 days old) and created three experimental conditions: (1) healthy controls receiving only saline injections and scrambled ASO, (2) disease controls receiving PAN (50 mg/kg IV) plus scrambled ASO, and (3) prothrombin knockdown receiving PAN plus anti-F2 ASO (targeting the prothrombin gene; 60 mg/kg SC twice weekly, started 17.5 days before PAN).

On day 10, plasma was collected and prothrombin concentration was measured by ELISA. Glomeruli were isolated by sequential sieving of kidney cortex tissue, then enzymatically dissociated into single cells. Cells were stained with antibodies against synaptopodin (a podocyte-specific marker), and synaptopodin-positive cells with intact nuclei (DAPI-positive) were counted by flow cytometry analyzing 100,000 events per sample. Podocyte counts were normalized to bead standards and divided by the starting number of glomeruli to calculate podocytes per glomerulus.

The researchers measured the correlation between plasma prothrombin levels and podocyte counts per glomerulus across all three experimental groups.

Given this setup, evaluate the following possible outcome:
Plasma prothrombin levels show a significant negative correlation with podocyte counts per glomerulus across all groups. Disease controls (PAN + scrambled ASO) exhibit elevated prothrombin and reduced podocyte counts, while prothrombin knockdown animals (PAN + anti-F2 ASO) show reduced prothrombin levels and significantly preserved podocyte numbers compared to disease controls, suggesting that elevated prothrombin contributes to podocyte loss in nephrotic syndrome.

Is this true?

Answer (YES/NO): NO